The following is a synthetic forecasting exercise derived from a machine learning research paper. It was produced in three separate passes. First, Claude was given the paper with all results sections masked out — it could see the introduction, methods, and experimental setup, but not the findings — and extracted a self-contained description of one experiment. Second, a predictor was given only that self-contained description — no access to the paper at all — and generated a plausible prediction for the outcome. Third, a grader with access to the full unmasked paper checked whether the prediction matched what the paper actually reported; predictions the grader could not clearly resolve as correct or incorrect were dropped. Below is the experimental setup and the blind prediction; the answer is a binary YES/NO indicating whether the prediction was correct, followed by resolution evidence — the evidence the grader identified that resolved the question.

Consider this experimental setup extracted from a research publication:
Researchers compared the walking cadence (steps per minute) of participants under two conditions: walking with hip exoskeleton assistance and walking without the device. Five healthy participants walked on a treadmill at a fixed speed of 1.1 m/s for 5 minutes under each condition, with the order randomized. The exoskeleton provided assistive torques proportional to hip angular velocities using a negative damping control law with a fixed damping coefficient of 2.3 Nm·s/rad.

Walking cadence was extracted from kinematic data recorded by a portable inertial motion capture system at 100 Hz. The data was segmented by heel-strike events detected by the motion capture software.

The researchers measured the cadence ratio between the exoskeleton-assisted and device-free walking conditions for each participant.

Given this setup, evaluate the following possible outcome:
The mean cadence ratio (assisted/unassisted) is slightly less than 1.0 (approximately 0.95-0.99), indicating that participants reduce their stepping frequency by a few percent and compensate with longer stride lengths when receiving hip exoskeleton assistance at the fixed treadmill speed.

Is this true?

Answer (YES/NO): NO